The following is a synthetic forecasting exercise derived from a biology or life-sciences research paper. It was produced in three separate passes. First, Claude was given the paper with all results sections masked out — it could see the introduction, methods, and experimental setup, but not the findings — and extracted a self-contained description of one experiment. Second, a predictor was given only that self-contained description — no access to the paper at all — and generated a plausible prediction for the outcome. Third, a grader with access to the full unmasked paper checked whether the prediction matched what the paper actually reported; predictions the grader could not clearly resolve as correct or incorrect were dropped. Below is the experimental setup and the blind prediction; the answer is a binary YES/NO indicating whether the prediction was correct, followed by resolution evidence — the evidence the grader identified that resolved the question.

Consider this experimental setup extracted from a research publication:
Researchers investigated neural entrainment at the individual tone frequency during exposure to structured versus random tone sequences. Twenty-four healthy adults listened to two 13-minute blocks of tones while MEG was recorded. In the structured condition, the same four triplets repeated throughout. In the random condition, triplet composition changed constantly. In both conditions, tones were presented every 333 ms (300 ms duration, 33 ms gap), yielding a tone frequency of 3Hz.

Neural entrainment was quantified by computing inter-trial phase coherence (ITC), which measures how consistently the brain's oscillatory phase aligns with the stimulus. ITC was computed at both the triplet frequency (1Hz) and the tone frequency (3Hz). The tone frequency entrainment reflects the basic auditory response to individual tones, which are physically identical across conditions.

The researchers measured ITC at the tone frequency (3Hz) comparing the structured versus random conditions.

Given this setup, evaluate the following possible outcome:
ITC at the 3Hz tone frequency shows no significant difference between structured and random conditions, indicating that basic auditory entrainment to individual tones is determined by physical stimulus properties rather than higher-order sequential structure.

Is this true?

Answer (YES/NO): YES